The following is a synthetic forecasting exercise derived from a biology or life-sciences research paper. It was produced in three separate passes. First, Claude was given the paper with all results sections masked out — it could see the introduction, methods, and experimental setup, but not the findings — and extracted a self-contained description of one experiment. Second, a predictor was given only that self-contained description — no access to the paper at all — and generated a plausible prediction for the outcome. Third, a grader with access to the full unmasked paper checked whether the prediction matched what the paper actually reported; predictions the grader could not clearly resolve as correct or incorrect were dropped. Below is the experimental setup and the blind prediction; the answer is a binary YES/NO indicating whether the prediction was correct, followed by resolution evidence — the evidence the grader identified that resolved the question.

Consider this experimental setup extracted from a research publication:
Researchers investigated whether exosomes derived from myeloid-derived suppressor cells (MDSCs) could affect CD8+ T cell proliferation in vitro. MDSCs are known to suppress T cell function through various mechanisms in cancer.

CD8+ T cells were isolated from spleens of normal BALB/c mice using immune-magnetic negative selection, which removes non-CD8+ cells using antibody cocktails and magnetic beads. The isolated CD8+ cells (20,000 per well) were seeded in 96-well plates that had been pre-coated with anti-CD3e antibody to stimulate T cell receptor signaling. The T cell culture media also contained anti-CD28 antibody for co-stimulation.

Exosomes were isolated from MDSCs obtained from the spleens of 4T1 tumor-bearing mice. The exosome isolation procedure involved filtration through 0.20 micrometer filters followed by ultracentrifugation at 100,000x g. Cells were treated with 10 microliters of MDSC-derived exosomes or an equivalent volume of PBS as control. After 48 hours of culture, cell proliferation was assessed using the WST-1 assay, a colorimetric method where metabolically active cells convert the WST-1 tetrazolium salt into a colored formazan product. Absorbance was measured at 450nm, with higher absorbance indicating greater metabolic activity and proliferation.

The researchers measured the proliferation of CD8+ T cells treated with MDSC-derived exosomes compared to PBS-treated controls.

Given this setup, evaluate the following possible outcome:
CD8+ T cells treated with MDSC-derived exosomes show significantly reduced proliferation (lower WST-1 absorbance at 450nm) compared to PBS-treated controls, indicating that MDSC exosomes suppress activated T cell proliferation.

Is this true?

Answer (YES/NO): NO